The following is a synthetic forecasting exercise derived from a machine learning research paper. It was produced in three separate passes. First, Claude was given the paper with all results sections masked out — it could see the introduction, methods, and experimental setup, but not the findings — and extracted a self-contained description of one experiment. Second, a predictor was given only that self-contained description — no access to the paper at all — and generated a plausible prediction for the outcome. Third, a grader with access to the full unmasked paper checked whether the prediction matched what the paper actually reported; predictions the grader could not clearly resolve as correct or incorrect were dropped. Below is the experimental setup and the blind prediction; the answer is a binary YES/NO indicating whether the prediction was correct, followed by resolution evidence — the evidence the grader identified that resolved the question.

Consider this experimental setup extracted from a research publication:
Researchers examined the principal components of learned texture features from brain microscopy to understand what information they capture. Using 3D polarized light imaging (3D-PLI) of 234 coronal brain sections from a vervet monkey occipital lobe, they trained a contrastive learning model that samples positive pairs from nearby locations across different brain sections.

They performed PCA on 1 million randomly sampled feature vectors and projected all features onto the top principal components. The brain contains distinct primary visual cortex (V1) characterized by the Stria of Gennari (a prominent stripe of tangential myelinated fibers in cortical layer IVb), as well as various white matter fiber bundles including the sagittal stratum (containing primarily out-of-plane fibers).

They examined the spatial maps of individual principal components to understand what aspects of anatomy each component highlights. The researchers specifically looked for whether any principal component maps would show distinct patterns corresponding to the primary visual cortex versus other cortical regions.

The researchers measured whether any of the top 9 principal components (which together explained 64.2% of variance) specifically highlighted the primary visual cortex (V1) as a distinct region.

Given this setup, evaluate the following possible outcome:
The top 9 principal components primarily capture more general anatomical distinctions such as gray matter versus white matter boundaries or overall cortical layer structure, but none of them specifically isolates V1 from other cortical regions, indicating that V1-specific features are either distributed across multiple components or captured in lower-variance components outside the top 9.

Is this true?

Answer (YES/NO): NO